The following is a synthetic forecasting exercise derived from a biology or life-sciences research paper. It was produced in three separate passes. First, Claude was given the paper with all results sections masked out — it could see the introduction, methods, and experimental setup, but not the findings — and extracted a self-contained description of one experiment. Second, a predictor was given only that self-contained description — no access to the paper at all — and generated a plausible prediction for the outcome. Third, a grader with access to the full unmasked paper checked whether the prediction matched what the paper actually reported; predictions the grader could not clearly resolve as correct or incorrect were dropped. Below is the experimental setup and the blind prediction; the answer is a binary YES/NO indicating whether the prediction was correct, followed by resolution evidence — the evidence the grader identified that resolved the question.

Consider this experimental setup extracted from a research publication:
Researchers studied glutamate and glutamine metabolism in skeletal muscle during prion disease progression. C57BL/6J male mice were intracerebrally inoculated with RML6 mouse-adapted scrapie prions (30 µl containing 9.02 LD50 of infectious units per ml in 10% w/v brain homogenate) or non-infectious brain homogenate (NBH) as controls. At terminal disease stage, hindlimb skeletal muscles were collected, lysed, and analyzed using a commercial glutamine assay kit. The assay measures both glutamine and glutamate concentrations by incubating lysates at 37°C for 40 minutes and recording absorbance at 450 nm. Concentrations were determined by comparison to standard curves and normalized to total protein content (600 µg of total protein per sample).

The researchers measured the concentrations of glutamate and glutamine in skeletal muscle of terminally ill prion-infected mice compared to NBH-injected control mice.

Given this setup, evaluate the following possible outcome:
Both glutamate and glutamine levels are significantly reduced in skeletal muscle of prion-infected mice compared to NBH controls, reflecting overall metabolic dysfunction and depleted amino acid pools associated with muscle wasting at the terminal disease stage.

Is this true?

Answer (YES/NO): NO